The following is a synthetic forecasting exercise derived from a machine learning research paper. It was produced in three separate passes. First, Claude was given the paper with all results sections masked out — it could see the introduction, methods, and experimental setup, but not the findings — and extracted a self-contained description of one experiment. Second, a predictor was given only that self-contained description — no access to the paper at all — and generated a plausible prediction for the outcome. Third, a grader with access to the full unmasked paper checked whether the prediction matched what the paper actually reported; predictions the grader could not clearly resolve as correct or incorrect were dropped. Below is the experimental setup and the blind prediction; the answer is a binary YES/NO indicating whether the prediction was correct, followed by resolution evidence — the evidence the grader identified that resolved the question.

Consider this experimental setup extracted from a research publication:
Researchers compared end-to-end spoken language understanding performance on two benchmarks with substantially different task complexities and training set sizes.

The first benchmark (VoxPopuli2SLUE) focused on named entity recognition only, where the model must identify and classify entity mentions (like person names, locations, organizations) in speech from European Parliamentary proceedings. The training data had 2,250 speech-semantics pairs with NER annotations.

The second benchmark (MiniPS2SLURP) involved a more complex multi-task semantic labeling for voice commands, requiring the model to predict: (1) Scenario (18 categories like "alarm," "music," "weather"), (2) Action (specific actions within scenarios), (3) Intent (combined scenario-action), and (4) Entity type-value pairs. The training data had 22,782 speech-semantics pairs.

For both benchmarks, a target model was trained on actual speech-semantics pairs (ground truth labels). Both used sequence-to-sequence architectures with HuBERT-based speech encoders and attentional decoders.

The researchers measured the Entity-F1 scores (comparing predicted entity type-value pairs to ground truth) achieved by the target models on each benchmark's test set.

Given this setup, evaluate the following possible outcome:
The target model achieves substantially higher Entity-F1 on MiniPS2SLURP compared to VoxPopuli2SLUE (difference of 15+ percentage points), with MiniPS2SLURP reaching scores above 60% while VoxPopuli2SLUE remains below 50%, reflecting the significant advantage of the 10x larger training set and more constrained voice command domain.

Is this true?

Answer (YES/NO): NO